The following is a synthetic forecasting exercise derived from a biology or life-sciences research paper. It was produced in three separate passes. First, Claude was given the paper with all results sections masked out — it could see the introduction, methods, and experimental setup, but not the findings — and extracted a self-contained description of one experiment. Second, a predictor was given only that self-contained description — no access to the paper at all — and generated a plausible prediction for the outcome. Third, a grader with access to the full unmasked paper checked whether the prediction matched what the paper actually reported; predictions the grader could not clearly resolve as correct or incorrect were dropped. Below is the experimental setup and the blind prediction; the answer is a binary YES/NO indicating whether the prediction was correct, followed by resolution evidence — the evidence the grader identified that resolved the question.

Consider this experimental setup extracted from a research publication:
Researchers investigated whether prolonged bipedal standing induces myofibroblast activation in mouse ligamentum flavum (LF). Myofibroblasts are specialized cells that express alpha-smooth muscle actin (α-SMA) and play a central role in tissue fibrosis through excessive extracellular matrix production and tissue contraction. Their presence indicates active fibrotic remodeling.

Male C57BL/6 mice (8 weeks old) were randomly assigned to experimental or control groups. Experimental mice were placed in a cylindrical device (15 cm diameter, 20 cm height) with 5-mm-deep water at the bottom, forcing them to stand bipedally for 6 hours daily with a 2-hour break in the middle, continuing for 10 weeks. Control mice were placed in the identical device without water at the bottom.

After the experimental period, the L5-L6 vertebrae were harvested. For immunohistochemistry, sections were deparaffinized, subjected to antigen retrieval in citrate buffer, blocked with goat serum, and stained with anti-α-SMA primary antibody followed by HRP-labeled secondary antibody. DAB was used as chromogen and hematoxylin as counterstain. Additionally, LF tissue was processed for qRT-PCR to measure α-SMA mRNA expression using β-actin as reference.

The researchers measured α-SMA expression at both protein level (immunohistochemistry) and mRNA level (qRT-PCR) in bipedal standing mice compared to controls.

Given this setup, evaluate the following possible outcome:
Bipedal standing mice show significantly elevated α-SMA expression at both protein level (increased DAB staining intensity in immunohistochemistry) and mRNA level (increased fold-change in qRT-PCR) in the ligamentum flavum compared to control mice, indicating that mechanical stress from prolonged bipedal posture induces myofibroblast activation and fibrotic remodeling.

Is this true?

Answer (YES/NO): YES